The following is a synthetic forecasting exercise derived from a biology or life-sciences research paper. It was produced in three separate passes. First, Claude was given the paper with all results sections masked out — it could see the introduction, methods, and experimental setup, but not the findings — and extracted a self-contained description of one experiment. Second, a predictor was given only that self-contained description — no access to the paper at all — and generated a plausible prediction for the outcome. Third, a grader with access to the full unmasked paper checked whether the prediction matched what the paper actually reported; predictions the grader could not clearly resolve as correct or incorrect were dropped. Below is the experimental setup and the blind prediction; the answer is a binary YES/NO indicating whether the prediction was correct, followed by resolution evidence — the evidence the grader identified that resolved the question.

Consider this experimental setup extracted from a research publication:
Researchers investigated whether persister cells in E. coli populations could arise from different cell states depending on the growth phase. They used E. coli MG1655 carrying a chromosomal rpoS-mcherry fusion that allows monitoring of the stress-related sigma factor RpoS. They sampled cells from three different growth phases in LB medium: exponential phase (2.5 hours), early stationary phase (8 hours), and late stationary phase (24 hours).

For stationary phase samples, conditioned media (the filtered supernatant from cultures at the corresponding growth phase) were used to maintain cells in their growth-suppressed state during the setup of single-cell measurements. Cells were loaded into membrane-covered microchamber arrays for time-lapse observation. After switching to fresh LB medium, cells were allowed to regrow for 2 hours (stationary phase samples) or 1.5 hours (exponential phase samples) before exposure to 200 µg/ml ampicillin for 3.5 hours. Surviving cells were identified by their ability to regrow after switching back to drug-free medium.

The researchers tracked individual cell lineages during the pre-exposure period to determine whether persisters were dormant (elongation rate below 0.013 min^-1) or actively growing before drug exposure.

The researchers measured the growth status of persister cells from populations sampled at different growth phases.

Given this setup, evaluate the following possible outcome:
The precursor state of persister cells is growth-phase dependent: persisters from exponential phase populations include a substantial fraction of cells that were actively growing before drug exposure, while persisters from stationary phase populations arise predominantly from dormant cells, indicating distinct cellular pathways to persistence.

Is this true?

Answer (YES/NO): YES